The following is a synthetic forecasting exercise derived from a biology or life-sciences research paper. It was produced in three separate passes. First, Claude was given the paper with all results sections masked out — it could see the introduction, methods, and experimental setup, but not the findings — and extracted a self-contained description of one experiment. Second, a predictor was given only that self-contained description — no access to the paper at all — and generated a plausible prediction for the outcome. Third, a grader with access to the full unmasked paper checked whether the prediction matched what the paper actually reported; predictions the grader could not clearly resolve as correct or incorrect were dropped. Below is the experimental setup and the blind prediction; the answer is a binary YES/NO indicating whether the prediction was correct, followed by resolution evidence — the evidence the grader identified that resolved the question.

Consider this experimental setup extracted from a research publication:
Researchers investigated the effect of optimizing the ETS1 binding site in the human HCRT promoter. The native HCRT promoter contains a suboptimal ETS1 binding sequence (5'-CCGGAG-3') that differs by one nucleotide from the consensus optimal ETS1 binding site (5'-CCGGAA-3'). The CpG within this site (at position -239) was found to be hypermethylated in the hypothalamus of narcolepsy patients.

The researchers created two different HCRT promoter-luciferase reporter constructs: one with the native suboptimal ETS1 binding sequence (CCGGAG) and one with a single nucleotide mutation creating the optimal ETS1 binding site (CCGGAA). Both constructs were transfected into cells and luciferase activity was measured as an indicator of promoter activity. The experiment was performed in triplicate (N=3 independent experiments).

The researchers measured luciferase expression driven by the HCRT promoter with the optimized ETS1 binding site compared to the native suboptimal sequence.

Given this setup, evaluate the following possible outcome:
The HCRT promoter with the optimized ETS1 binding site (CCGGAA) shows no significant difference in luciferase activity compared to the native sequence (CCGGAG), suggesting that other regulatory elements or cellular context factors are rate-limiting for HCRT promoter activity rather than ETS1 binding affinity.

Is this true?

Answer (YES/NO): NO